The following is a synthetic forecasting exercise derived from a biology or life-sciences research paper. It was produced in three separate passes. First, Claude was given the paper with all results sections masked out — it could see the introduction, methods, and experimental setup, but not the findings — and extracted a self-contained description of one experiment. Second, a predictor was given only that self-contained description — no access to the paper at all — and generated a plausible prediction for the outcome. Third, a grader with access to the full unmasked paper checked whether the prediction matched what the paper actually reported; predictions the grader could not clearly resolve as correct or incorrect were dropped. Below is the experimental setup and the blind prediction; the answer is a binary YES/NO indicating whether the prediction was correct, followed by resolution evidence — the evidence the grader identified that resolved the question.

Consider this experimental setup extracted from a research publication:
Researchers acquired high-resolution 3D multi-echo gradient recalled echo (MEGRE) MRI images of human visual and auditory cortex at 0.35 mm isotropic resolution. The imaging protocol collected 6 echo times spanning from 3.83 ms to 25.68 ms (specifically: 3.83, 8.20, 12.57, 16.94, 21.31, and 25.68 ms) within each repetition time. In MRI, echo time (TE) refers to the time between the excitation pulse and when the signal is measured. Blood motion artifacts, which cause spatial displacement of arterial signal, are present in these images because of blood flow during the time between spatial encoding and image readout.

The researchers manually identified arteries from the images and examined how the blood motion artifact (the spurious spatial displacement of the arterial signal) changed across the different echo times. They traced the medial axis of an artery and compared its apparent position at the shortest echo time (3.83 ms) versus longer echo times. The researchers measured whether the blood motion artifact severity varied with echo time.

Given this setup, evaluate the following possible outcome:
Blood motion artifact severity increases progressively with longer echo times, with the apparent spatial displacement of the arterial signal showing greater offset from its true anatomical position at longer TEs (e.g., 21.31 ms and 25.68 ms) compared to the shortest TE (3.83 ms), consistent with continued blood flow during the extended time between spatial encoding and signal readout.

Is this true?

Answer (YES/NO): YES